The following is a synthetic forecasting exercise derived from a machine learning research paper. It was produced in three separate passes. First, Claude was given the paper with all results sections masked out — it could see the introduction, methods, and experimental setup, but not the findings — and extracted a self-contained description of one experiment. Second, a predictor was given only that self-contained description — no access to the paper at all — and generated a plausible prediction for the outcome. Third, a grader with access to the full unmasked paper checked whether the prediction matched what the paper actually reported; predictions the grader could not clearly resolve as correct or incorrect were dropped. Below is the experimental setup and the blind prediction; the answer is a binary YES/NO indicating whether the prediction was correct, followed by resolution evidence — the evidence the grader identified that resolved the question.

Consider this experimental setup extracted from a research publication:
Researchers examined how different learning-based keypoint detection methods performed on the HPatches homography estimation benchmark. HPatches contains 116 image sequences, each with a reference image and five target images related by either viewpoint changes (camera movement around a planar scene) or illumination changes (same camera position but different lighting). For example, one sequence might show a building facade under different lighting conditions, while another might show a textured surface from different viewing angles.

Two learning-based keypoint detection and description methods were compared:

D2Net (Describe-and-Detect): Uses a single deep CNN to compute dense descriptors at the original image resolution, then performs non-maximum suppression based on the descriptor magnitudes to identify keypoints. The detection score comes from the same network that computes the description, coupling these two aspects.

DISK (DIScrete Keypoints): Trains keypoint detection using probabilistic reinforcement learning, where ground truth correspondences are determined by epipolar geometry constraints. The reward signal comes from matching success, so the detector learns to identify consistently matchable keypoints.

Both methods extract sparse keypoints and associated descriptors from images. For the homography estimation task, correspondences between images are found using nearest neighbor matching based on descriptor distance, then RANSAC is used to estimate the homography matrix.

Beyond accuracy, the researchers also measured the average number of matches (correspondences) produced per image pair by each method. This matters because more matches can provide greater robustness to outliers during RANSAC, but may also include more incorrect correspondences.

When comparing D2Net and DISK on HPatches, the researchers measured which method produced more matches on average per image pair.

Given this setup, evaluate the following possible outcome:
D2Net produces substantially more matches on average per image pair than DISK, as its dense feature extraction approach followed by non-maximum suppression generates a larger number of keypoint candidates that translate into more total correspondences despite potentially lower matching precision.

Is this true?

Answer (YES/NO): NO